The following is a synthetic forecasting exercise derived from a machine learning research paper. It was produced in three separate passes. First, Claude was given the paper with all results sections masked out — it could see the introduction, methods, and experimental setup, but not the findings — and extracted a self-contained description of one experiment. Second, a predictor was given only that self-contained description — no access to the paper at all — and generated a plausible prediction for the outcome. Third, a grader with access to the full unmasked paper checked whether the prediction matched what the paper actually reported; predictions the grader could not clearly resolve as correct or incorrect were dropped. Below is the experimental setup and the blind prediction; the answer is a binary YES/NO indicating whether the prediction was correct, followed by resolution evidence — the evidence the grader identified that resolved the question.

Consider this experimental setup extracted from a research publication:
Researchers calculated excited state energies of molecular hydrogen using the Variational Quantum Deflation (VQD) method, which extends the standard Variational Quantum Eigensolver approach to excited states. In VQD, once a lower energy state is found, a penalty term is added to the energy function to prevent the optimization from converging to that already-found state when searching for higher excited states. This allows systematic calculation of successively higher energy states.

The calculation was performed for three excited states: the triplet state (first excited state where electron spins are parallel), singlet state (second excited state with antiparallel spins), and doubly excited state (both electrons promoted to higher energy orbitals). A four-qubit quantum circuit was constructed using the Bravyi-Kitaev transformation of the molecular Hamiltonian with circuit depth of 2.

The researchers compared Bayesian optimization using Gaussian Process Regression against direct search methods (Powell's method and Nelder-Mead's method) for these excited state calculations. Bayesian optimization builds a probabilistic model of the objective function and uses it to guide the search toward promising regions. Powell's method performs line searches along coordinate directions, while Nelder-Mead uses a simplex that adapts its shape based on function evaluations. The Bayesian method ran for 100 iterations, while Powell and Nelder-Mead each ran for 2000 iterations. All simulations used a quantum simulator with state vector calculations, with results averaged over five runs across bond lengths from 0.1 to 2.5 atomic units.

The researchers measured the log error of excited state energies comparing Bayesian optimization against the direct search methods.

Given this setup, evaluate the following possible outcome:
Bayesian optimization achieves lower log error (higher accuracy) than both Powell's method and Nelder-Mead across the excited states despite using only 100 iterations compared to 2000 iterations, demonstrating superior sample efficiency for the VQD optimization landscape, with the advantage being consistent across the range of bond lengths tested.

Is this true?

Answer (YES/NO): NO